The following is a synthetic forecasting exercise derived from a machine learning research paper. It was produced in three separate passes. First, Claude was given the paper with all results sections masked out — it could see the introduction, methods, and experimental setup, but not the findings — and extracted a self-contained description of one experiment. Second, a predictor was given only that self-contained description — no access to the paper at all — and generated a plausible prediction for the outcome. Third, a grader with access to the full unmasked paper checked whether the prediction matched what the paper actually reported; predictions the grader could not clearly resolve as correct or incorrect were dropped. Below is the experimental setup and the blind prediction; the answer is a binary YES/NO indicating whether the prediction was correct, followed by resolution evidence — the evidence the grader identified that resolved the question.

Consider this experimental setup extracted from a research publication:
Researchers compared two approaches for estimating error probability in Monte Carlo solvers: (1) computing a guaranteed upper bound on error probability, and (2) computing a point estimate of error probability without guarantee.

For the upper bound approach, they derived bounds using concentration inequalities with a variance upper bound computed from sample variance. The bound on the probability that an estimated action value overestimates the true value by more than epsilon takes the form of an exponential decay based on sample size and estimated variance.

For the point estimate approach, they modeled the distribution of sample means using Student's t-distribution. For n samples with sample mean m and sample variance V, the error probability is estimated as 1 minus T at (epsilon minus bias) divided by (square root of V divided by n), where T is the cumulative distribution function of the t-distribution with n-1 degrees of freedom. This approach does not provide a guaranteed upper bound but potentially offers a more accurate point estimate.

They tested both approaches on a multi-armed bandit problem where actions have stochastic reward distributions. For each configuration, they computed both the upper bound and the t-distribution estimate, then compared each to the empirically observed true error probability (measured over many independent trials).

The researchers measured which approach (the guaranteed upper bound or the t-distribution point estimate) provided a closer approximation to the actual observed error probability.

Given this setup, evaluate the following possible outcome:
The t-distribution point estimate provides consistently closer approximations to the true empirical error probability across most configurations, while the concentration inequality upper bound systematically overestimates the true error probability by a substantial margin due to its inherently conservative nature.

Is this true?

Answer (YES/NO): YES